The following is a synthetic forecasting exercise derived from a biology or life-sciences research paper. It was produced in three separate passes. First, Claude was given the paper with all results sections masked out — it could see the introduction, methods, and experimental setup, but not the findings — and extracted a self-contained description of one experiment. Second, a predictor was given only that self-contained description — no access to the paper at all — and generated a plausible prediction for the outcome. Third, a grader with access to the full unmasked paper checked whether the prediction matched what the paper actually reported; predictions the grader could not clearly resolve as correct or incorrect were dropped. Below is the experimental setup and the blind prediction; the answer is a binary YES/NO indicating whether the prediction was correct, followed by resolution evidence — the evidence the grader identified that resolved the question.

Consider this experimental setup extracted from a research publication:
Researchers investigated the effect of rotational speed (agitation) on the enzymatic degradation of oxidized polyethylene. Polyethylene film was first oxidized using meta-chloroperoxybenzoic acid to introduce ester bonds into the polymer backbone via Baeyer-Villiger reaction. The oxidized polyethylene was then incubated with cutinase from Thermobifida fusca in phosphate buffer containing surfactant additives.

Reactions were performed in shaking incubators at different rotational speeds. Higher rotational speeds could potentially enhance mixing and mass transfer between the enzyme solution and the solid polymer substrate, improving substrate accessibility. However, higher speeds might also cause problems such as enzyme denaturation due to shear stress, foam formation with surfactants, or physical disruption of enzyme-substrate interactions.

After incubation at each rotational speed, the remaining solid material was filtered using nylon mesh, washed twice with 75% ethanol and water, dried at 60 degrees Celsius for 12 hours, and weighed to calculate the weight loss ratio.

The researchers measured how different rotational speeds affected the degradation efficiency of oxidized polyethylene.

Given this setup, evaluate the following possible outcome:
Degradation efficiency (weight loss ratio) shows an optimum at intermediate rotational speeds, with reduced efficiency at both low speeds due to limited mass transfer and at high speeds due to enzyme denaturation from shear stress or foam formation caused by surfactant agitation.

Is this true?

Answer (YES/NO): NO